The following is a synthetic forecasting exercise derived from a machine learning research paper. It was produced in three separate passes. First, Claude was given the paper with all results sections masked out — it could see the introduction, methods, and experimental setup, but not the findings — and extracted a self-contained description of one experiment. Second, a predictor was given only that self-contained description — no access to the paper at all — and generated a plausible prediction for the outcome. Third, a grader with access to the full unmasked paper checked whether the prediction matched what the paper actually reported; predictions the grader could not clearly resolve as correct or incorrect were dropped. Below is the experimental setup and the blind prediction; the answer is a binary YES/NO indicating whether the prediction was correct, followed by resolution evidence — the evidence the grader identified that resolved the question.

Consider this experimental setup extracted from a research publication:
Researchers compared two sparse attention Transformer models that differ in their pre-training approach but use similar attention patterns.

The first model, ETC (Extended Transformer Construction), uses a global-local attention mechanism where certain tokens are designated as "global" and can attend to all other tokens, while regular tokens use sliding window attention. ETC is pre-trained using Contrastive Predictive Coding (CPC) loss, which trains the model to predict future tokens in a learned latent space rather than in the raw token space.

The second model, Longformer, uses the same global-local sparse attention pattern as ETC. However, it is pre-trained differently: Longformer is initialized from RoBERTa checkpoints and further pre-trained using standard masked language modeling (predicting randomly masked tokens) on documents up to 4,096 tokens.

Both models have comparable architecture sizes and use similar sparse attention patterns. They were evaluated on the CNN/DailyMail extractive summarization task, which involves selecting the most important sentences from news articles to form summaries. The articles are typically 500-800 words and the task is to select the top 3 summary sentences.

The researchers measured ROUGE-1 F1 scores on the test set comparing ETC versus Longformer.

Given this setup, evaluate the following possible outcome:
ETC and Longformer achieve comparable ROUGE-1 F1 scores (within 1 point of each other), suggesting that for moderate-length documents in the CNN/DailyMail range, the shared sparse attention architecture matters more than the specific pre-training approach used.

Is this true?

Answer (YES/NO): YES